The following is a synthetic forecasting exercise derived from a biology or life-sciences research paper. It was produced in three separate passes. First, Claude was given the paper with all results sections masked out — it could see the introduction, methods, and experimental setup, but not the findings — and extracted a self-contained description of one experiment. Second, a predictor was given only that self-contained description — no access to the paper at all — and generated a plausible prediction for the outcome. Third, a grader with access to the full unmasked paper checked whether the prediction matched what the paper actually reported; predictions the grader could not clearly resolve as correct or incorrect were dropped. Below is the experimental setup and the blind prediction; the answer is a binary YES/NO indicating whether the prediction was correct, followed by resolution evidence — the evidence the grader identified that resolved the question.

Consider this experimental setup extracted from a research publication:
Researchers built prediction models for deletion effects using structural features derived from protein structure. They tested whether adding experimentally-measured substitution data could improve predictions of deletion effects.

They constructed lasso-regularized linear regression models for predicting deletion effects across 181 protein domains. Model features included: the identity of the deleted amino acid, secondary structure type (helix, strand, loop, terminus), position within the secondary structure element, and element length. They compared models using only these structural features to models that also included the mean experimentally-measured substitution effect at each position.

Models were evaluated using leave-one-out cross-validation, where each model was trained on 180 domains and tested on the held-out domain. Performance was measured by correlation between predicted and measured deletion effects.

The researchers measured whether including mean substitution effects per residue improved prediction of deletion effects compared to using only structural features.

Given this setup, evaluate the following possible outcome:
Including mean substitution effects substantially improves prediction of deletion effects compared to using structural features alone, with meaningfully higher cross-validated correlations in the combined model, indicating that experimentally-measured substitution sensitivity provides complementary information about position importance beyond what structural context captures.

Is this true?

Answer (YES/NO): YES